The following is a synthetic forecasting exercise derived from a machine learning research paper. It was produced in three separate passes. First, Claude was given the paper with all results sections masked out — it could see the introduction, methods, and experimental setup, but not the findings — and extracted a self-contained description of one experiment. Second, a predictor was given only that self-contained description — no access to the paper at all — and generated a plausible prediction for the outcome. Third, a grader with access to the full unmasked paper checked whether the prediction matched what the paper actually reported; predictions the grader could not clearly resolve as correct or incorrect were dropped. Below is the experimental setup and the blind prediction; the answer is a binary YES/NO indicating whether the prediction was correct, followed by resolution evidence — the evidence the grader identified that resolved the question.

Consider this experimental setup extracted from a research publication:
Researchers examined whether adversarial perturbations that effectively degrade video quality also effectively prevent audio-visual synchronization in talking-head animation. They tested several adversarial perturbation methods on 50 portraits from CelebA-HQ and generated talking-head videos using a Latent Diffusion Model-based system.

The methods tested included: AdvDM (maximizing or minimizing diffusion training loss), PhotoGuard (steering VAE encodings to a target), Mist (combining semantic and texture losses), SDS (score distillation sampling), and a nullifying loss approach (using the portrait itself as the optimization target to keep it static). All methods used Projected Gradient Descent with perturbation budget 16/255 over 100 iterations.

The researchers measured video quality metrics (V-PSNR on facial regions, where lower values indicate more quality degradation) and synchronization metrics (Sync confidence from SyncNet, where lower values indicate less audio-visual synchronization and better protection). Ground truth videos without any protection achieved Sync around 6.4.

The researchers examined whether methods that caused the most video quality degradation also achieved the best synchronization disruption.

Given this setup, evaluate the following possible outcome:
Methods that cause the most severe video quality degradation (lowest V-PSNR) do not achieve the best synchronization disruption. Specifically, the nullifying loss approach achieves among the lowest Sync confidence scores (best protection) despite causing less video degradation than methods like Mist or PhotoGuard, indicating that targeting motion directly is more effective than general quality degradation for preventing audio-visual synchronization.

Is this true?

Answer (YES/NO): YES